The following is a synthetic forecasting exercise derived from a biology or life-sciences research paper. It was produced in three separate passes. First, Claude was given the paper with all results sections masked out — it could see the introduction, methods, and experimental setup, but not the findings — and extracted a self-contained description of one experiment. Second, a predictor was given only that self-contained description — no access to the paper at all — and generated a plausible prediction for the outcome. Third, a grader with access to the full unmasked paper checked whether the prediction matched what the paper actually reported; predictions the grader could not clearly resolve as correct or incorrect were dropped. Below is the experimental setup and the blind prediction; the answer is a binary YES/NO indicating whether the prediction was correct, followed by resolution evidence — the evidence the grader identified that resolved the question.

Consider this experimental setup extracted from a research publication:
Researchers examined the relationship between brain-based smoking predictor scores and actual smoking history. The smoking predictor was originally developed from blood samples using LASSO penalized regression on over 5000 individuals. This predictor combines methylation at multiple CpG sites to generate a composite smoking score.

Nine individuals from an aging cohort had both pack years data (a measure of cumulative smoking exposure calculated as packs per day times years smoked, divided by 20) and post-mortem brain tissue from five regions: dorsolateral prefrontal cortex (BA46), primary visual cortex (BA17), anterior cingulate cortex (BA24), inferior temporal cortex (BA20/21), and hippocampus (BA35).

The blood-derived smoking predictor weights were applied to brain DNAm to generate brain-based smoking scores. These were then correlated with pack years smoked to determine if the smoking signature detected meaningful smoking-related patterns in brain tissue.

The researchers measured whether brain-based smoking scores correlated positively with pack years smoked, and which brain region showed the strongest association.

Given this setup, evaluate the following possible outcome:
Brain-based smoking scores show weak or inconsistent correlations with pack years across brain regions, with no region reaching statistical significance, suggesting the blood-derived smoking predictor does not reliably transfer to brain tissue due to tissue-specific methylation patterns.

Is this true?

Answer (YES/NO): NO